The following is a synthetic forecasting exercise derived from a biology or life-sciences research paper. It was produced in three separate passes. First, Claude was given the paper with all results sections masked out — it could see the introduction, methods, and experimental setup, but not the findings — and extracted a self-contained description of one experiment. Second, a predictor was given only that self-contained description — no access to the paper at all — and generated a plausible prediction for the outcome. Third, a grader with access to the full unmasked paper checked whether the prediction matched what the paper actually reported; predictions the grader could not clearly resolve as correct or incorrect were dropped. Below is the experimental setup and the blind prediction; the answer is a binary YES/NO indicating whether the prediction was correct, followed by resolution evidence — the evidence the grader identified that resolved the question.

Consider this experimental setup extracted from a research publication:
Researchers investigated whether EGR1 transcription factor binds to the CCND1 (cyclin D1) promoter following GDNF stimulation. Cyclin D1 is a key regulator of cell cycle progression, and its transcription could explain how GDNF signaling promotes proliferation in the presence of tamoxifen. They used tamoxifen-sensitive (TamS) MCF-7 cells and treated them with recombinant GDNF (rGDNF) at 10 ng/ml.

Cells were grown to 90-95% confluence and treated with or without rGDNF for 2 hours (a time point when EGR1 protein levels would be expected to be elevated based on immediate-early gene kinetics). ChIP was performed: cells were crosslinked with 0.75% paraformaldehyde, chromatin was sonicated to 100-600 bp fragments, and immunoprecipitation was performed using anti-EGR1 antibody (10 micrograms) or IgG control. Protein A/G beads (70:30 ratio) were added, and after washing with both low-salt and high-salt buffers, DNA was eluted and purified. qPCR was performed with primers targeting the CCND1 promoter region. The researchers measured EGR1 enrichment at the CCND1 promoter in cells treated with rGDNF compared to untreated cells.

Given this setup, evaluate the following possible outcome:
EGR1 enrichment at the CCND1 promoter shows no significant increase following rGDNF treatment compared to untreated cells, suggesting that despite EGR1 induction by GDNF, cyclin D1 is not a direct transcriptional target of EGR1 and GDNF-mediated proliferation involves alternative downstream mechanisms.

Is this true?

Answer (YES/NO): NO